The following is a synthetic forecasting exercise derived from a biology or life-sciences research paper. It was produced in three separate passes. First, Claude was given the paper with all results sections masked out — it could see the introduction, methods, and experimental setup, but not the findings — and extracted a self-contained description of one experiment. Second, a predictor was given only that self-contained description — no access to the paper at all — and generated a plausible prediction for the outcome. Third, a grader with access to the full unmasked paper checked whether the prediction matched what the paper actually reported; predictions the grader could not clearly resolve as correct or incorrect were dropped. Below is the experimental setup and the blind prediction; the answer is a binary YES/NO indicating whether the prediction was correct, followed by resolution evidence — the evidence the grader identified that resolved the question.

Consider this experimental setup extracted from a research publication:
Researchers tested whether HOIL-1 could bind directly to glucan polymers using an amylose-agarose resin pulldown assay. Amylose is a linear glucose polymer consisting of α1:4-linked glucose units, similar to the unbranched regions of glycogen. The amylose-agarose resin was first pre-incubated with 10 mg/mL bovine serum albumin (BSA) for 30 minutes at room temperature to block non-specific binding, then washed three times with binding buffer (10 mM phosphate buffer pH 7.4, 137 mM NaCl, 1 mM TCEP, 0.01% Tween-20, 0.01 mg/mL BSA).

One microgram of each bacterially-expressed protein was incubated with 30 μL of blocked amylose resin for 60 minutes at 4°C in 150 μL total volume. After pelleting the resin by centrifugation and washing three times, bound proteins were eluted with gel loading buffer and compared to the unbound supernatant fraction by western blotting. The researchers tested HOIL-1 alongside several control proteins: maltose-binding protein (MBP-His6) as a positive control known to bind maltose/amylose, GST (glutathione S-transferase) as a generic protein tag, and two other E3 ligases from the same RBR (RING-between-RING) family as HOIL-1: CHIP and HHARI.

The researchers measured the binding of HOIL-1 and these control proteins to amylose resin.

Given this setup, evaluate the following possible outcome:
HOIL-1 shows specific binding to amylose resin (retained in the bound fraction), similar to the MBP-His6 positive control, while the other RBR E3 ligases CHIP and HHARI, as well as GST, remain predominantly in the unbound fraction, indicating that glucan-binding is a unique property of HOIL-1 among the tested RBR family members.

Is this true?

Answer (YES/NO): NO